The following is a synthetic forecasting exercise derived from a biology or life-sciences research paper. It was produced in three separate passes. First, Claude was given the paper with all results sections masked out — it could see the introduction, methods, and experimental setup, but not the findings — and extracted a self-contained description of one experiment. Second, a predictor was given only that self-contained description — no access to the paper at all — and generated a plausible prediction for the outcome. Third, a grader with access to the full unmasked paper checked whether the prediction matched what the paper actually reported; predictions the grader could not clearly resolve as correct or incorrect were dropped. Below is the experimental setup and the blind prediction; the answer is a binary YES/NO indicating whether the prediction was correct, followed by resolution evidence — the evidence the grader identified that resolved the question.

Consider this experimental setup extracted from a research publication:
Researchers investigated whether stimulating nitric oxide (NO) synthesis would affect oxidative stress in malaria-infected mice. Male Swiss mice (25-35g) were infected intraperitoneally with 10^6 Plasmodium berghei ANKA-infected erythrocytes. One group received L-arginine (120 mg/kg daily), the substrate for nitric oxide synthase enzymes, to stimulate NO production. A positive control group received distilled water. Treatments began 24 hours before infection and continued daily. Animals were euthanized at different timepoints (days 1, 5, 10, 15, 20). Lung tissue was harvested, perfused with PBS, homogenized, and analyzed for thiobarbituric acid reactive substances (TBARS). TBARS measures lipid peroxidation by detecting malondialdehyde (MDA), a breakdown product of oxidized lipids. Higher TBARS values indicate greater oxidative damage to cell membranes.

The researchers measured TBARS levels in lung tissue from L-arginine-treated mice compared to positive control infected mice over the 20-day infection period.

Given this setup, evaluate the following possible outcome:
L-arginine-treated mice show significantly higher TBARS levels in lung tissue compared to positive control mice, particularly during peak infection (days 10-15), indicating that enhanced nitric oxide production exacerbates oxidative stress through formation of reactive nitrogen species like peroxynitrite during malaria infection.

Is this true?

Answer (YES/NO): NO